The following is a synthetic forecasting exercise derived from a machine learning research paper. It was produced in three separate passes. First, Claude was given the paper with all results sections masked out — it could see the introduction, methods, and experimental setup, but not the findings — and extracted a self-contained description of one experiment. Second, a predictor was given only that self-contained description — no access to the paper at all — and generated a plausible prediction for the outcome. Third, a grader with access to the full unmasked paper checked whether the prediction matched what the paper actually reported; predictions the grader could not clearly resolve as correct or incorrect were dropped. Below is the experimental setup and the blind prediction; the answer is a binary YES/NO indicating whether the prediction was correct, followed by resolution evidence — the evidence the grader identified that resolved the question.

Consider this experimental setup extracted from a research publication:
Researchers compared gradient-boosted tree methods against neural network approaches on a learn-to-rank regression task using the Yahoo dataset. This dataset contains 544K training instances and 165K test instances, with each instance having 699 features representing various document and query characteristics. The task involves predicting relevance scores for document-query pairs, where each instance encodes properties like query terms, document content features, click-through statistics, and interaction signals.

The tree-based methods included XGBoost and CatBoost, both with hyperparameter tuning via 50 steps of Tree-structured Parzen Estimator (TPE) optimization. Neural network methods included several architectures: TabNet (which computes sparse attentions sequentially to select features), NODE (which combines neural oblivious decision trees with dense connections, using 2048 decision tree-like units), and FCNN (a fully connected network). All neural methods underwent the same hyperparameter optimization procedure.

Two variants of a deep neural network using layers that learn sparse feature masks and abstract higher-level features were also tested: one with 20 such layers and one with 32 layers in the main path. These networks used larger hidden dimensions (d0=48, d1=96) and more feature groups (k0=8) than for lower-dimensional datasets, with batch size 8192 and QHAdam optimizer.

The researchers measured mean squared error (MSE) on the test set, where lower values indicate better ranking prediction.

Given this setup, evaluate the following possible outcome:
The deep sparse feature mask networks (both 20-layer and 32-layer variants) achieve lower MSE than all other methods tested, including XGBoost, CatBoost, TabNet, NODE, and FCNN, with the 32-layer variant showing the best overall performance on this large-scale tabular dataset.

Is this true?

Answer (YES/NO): NO